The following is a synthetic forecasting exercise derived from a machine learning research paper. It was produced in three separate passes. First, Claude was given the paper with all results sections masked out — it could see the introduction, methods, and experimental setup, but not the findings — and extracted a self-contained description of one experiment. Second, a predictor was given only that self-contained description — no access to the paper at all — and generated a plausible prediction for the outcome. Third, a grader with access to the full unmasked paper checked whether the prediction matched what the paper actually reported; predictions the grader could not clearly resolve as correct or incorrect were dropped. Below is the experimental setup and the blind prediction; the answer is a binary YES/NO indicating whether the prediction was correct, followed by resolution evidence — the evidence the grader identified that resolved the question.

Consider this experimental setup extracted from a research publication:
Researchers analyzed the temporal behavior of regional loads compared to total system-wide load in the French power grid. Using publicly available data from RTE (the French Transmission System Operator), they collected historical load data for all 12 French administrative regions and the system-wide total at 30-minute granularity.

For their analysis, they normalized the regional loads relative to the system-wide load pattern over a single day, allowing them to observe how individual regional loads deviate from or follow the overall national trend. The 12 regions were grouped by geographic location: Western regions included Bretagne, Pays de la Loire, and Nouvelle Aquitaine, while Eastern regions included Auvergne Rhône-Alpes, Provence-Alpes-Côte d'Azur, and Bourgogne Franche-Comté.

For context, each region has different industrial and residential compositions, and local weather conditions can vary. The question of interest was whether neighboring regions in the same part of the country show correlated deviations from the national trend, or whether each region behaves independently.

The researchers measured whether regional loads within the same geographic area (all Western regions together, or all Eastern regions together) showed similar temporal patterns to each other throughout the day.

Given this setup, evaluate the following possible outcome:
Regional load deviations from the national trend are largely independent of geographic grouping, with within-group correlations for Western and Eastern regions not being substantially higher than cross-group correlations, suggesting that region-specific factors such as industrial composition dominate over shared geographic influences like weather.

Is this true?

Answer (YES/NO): NO